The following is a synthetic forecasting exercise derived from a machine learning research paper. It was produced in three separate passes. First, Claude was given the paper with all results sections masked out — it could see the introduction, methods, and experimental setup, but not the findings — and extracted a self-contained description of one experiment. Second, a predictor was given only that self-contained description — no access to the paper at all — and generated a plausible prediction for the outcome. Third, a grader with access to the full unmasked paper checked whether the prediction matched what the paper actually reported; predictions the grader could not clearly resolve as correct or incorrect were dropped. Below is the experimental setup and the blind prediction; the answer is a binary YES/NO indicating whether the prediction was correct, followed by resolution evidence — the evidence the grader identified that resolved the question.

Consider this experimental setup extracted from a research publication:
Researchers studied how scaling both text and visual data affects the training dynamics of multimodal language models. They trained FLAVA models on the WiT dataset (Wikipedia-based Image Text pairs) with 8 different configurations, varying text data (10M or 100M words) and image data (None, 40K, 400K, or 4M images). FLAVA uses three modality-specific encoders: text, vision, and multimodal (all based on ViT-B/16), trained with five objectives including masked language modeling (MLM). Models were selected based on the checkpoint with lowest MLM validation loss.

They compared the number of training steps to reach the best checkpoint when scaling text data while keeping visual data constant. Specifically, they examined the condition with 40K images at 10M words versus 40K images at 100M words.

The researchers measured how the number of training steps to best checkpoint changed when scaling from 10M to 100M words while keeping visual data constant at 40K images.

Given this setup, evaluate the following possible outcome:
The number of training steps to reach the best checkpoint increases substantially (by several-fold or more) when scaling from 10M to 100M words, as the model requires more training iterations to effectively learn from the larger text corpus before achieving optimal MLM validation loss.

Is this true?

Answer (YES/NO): NO